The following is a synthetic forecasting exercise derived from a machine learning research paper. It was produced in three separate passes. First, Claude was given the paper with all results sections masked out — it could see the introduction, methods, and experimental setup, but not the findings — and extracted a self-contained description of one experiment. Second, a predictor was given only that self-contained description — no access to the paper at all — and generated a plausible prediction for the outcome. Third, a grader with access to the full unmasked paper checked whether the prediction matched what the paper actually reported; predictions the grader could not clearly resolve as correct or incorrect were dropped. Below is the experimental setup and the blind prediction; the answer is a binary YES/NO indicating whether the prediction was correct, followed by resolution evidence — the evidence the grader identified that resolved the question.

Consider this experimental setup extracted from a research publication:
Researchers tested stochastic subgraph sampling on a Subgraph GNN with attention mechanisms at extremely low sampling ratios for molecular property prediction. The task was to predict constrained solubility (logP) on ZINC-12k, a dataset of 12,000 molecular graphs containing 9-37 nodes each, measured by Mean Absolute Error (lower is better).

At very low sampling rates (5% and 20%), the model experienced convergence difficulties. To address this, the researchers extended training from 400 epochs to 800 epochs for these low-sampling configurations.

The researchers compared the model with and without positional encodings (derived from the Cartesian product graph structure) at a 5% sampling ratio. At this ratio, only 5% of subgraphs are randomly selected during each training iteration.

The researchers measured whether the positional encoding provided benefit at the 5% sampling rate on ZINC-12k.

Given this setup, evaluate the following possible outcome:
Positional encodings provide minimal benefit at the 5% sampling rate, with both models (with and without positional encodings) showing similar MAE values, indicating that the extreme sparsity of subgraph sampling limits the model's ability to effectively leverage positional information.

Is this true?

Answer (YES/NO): NO